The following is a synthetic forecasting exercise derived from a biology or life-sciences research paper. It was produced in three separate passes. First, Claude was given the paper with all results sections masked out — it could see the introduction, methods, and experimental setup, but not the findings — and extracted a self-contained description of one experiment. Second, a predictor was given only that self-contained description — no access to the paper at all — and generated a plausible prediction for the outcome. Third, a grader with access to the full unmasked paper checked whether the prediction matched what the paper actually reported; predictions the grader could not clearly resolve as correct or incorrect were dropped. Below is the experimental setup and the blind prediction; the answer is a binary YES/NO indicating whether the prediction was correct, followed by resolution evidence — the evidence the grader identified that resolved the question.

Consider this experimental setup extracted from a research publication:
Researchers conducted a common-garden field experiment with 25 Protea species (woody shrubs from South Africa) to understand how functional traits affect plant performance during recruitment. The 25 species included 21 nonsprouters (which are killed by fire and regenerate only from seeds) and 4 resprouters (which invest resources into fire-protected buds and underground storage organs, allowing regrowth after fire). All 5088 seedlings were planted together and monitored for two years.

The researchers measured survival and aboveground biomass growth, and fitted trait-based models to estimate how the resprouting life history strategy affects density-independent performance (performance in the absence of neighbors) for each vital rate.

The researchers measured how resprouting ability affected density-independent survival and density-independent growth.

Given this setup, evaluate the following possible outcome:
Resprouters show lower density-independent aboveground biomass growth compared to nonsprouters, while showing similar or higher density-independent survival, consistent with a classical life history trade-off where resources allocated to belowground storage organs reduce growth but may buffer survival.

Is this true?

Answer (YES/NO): YES